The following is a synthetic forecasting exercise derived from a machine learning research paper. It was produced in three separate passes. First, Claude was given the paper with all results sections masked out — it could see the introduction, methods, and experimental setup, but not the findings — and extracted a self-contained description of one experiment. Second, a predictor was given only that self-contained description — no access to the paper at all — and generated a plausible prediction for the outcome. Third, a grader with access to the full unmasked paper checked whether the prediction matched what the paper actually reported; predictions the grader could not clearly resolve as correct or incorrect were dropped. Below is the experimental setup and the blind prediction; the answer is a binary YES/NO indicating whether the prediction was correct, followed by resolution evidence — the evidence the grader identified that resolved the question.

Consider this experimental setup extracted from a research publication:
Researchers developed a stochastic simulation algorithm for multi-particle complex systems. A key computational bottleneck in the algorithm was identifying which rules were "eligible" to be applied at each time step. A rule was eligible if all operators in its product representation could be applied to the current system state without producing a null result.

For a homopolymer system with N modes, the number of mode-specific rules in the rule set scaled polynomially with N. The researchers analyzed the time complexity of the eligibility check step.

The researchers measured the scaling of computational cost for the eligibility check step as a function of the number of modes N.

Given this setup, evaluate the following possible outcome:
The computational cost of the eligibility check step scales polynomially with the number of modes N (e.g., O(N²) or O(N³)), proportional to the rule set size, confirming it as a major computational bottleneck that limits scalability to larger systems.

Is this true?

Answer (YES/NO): YES